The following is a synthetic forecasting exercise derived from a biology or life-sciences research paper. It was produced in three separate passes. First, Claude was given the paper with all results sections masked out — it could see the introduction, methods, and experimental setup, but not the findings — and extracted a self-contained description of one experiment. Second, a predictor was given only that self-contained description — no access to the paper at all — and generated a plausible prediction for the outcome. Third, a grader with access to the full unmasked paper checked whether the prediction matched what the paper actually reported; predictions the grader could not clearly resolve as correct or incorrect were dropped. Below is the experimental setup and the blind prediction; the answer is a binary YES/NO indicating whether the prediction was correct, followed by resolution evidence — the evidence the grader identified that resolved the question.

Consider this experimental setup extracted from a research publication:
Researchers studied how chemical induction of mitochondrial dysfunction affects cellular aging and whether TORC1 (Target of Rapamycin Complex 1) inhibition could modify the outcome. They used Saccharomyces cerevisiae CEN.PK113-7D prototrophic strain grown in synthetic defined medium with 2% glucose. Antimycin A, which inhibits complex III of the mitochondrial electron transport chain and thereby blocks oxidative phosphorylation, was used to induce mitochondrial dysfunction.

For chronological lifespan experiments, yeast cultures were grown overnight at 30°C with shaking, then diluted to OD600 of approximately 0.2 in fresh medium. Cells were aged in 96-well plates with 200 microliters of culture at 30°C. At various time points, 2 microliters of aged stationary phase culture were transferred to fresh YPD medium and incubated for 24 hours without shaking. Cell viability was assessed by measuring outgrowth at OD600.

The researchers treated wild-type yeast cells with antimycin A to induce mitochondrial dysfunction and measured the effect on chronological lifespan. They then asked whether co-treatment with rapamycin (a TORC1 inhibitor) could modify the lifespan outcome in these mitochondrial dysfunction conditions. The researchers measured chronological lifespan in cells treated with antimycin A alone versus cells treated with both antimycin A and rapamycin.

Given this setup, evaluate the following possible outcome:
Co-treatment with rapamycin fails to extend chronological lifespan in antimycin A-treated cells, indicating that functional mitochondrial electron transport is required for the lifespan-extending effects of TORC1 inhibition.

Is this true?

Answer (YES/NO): NO